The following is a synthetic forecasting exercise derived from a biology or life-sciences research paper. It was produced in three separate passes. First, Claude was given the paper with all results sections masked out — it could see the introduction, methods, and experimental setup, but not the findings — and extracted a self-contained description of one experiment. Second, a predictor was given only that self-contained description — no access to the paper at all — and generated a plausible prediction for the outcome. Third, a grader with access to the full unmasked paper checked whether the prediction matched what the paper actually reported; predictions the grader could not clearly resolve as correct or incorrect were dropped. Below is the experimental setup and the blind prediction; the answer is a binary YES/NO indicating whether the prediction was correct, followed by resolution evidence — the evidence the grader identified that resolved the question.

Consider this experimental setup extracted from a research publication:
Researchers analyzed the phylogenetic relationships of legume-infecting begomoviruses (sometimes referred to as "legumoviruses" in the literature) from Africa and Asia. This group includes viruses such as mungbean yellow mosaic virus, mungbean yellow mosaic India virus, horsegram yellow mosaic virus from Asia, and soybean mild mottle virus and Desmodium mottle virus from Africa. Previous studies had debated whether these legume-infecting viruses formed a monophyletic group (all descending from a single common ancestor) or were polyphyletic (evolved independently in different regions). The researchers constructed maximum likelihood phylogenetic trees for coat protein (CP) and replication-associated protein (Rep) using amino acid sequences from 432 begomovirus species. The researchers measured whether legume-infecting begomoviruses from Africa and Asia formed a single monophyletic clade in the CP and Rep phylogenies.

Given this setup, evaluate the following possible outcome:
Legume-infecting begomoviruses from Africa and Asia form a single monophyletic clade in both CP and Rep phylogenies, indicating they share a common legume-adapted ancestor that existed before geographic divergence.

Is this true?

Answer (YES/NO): NO